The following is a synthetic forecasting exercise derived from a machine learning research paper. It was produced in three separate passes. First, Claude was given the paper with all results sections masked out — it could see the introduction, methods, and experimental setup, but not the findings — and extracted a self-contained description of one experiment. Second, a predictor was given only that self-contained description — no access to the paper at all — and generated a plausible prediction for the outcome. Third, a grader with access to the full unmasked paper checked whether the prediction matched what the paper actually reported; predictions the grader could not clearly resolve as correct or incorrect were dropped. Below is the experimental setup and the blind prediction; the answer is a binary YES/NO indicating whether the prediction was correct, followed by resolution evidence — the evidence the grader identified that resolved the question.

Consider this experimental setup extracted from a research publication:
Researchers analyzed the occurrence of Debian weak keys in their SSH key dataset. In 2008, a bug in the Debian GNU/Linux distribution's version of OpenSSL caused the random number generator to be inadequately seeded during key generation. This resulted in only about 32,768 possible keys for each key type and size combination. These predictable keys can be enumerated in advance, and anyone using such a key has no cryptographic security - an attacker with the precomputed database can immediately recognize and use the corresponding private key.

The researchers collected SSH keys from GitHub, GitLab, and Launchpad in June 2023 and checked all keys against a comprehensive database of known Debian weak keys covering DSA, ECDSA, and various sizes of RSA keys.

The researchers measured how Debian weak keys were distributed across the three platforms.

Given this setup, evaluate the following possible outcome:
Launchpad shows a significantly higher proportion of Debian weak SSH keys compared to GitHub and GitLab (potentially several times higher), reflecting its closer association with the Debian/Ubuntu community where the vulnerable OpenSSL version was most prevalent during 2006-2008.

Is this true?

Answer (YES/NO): YES